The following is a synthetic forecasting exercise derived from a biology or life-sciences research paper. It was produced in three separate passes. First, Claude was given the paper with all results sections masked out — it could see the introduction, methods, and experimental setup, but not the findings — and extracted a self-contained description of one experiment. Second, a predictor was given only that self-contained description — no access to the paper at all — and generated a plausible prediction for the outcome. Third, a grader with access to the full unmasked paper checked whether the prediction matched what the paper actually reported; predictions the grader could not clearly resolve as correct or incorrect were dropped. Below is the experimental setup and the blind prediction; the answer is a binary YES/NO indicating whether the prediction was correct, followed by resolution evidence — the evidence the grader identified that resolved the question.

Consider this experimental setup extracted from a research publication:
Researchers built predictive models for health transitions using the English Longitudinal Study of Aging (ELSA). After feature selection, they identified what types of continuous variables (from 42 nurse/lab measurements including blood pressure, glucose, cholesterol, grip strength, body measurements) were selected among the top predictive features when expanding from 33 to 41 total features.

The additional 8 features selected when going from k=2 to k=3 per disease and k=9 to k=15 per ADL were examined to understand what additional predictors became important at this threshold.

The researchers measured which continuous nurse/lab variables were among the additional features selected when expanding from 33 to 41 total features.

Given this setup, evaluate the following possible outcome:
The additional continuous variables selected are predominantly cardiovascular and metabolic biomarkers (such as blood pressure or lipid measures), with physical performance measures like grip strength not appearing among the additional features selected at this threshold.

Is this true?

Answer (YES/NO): NO